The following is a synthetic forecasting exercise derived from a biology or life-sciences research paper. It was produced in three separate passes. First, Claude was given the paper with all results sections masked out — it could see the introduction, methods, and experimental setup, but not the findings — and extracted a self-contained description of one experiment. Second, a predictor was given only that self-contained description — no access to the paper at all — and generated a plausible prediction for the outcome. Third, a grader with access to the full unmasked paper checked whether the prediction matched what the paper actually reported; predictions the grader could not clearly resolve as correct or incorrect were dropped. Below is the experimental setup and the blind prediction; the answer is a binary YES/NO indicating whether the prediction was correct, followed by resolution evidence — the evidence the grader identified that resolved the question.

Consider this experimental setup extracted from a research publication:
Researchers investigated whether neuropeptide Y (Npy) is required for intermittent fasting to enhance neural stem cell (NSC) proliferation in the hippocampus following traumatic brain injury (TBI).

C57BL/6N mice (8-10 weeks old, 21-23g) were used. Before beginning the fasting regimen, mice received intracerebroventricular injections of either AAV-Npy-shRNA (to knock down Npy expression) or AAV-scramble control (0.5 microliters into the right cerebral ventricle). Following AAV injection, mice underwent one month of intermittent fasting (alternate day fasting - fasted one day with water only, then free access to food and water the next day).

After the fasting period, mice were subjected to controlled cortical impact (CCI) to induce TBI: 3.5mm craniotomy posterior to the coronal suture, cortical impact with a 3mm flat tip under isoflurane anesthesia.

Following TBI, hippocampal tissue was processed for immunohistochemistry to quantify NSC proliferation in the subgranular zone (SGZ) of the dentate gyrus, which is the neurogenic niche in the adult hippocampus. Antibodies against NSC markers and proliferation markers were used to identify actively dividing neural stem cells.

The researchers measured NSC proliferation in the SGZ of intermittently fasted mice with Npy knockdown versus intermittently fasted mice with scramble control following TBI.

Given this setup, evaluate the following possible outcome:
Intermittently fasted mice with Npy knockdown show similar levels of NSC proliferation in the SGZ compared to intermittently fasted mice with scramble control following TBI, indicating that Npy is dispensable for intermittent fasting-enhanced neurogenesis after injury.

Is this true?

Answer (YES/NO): NO